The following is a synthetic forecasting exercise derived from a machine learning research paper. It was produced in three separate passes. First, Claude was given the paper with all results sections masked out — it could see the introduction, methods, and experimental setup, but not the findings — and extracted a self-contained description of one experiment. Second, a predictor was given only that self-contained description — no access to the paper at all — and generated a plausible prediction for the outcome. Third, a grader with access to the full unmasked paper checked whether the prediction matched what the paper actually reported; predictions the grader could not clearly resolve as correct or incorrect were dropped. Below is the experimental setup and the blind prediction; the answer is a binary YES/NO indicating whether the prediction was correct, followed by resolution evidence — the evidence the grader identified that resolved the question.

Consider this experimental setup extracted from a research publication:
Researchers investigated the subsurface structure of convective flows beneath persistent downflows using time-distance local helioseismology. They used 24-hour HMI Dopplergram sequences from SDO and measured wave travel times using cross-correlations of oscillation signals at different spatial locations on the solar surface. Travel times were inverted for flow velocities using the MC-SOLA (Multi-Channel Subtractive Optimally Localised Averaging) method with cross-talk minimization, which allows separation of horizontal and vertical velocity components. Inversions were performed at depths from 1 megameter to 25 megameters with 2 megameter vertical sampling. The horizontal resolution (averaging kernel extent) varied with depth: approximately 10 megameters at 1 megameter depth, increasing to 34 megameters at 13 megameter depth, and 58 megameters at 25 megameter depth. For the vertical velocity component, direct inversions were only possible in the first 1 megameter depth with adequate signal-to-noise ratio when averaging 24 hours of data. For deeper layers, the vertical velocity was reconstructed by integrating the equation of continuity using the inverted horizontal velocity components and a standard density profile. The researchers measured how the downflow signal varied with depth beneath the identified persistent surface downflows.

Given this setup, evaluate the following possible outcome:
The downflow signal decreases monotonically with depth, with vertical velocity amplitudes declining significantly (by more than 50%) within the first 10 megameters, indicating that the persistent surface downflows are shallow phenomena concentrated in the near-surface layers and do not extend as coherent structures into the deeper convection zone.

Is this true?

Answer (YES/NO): NO